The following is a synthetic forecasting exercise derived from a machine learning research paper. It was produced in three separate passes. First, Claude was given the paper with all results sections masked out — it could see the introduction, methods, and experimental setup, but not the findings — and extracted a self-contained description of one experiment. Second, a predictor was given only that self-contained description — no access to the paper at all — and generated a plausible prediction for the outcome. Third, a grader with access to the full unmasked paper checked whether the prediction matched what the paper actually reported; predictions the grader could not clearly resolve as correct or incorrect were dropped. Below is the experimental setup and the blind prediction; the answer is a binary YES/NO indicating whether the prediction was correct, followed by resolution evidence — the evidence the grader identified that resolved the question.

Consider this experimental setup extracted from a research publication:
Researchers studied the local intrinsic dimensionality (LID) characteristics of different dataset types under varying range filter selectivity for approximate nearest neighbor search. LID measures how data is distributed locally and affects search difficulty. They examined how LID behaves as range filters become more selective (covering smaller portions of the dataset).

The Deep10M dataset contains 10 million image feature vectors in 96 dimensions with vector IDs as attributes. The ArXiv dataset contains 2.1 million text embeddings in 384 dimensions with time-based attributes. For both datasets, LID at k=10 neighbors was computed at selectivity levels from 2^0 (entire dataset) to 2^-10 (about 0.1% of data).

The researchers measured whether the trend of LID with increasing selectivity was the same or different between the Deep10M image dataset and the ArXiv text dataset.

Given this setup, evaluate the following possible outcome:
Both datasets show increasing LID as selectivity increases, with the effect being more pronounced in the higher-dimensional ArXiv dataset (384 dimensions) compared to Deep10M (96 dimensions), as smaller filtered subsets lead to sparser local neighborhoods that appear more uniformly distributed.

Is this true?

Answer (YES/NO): NO